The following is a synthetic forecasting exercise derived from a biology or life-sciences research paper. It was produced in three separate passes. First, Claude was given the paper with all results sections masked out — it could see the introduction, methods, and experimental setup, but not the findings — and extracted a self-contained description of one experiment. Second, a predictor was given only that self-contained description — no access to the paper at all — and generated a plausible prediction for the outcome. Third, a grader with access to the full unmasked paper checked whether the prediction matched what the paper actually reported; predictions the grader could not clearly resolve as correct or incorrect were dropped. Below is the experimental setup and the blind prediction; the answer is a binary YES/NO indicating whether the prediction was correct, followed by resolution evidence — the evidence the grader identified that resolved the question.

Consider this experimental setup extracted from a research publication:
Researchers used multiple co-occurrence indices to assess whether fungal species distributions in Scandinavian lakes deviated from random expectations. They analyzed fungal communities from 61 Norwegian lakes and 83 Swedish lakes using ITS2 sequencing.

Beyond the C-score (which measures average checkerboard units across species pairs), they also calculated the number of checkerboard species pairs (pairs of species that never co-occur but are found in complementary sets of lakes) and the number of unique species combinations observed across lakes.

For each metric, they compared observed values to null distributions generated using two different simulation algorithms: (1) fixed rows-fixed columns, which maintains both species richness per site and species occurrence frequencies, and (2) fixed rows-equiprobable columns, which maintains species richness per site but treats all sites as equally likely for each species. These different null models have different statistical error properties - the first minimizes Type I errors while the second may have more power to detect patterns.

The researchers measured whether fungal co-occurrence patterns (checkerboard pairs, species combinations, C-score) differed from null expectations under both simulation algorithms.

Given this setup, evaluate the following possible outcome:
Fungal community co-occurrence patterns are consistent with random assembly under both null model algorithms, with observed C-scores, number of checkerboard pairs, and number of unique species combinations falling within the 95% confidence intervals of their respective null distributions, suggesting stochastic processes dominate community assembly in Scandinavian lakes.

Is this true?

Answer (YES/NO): NO